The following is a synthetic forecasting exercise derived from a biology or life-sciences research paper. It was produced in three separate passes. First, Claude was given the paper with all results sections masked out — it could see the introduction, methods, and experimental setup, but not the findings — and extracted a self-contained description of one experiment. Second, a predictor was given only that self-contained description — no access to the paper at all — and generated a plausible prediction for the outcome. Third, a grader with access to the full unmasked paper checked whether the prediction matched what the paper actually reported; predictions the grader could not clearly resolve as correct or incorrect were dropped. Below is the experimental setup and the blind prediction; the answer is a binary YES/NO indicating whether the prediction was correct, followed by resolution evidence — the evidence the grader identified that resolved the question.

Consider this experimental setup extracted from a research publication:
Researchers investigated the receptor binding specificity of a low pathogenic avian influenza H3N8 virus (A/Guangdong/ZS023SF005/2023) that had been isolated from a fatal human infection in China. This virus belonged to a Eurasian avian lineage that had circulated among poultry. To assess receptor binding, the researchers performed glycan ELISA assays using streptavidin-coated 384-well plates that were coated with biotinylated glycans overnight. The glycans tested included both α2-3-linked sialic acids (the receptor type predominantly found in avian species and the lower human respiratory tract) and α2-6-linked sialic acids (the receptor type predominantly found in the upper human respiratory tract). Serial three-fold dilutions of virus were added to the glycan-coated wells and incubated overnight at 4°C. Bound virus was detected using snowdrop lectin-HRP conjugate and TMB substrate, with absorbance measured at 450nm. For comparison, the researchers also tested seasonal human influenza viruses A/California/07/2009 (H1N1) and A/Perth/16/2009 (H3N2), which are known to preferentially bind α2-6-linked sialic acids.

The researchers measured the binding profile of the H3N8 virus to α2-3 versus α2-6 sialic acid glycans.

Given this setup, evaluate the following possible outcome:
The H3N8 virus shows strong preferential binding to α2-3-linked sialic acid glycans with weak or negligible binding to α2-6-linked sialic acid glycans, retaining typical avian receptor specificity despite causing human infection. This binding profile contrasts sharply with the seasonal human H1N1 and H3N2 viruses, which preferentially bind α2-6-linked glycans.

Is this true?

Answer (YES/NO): NO